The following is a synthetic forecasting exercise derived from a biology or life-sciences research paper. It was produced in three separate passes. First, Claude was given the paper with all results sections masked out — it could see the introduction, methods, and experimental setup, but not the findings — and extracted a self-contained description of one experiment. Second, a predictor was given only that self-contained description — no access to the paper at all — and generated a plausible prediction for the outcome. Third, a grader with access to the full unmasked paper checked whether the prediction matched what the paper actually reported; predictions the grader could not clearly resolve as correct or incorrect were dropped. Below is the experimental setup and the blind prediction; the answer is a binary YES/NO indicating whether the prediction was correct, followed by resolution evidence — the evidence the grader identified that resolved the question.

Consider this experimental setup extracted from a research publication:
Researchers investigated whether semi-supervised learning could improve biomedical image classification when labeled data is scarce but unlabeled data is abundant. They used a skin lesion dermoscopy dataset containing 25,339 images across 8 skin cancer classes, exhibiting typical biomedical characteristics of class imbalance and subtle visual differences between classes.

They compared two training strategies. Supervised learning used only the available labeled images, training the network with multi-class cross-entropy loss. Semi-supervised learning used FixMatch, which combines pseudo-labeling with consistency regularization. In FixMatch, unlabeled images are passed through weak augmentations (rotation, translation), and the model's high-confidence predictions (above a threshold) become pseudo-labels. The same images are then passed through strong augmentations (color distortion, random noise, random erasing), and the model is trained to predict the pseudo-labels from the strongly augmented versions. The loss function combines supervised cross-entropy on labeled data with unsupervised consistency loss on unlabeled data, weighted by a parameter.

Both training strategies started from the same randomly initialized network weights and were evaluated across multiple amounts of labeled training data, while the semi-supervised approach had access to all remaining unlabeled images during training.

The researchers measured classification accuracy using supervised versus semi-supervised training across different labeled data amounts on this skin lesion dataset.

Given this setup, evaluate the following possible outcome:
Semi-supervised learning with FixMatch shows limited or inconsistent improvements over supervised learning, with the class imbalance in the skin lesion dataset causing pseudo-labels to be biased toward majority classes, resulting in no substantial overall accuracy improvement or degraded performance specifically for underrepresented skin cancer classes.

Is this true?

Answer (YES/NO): NO